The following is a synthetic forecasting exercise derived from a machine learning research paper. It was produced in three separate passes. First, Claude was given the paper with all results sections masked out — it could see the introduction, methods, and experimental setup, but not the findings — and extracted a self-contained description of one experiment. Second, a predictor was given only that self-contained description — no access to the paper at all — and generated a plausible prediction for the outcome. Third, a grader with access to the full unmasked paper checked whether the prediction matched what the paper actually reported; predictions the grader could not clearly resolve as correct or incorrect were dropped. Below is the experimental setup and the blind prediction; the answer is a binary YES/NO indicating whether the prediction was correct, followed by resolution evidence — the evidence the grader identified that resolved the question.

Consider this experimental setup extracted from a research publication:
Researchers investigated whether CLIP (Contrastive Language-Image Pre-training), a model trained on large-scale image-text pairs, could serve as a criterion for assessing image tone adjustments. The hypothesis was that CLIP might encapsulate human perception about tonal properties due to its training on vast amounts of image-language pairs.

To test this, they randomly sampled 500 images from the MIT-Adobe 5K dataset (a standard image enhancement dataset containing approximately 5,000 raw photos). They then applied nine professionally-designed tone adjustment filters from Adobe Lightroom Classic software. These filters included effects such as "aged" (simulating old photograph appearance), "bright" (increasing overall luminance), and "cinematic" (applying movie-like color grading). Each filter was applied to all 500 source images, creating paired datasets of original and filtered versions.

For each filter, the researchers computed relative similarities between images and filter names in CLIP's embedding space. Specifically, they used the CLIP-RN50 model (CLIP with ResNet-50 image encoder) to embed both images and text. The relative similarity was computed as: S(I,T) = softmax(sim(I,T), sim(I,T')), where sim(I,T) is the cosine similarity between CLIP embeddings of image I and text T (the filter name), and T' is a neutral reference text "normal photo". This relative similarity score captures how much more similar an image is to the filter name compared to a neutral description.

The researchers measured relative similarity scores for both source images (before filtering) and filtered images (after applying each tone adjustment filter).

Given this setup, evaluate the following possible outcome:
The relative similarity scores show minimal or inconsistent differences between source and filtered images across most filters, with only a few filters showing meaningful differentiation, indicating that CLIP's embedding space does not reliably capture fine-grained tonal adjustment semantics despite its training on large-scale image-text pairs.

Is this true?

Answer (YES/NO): NO